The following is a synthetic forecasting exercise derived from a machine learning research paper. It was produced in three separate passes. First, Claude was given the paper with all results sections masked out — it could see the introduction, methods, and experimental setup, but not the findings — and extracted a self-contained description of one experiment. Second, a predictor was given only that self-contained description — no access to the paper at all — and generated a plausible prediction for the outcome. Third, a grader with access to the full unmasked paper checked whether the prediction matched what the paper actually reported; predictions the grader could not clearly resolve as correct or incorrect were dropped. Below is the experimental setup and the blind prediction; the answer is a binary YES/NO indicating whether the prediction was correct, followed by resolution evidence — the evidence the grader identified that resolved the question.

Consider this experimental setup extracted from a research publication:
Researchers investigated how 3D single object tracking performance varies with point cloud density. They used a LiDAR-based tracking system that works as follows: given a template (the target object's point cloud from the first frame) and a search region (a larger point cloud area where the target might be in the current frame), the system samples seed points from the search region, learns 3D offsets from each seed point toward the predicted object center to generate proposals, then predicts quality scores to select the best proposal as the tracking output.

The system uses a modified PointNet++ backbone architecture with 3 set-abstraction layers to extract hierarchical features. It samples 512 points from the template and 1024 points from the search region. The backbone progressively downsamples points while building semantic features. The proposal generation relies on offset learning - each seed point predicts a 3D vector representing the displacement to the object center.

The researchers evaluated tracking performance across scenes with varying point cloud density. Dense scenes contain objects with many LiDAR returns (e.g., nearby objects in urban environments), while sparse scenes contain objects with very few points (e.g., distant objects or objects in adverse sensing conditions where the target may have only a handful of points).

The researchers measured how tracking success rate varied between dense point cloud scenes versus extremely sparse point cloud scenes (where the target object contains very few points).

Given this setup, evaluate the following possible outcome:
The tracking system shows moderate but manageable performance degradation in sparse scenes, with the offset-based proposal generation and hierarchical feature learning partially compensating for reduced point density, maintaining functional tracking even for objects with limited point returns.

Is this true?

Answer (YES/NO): NO